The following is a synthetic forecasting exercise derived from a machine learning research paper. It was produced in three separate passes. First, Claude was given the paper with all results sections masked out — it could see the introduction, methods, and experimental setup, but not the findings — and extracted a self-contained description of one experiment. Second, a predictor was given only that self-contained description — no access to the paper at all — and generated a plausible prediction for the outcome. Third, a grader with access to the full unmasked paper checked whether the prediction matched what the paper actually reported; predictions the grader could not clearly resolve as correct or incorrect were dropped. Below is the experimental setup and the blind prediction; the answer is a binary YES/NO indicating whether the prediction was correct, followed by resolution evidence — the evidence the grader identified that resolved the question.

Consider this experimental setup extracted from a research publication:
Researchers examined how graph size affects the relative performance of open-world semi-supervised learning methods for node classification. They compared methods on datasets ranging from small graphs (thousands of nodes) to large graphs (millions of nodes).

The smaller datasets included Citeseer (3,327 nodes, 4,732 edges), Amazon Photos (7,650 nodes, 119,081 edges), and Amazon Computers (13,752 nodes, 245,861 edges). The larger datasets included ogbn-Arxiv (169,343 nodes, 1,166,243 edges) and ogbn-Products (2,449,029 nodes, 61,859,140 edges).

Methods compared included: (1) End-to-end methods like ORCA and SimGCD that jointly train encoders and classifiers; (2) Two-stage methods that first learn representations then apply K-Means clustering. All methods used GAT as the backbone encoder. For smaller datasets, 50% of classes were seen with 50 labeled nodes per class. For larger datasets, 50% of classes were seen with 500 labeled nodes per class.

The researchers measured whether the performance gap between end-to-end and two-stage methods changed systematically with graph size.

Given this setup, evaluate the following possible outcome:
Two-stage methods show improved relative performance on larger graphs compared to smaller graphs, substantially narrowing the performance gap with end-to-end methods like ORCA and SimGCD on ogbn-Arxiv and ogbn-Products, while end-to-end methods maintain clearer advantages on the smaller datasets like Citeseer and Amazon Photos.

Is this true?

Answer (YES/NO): NO